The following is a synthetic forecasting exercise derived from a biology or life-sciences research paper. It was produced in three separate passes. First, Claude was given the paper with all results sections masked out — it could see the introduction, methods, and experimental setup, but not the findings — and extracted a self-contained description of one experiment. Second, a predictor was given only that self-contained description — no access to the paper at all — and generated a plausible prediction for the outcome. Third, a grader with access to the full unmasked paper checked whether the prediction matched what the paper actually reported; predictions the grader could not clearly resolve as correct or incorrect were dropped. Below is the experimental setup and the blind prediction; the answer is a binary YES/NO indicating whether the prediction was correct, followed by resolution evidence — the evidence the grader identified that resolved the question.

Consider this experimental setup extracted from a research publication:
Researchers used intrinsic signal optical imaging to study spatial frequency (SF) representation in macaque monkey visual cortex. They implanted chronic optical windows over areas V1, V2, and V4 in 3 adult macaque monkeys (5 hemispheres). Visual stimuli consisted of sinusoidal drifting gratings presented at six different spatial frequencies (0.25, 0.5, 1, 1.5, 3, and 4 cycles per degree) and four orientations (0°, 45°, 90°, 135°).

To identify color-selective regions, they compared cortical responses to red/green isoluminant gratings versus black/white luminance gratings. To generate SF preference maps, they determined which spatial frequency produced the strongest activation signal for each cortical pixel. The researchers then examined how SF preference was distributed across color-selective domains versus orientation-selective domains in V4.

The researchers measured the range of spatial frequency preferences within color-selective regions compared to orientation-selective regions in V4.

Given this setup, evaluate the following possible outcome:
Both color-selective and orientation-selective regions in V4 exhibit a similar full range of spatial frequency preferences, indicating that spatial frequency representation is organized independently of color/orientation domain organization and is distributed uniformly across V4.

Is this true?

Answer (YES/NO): NO